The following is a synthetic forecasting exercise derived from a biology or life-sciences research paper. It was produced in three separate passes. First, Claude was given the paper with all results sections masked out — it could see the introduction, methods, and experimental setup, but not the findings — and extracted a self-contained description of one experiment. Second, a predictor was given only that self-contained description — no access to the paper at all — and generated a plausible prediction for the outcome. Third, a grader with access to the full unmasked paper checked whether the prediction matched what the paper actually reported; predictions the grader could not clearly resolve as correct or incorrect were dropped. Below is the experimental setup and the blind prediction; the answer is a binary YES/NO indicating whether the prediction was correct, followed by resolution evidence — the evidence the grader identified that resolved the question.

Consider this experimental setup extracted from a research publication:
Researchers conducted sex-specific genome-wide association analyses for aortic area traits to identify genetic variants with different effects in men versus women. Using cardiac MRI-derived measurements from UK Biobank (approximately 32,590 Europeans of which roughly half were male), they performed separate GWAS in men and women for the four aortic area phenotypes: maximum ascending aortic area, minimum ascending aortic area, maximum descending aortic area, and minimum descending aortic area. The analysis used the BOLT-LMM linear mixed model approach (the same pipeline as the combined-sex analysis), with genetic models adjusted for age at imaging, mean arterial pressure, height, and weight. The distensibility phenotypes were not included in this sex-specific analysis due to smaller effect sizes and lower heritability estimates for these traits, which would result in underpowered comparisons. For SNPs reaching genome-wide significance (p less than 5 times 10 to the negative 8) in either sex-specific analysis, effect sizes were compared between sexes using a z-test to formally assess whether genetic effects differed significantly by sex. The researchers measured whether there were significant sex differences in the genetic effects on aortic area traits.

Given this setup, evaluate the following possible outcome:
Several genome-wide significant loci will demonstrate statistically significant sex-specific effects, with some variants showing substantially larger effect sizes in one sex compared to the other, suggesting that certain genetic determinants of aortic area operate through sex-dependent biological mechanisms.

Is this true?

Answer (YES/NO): YES